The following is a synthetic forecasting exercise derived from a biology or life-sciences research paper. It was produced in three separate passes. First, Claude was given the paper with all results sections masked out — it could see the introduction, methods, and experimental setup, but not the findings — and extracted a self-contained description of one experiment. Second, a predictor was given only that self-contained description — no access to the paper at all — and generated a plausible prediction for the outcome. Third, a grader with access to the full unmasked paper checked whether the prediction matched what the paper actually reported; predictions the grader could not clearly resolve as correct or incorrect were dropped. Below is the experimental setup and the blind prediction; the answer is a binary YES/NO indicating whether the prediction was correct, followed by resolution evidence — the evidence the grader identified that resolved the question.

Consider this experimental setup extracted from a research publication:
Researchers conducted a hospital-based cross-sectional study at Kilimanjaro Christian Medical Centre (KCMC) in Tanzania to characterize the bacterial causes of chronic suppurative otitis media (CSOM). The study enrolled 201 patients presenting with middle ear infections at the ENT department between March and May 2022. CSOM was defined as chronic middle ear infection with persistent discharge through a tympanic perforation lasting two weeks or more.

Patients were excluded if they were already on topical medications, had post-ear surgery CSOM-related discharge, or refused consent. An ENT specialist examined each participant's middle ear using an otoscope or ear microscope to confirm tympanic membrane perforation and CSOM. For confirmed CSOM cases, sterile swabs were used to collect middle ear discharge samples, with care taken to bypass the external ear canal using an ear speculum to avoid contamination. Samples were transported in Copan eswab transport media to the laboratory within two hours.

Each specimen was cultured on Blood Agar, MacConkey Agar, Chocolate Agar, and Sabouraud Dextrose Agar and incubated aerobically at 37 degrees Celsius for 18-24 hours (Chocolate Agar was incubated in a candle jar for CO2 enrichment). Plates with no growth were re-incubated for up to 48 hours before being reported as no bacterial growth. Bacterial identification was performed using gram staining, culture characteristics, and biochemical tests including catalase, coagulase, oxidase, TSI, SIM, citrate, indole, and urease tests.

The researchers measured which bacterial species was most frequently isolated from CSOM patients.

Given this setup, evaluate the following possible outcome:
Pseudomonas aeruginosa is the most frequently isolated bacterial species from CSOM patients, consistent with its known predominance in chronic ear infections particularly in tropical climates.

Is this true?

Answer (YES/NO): NO